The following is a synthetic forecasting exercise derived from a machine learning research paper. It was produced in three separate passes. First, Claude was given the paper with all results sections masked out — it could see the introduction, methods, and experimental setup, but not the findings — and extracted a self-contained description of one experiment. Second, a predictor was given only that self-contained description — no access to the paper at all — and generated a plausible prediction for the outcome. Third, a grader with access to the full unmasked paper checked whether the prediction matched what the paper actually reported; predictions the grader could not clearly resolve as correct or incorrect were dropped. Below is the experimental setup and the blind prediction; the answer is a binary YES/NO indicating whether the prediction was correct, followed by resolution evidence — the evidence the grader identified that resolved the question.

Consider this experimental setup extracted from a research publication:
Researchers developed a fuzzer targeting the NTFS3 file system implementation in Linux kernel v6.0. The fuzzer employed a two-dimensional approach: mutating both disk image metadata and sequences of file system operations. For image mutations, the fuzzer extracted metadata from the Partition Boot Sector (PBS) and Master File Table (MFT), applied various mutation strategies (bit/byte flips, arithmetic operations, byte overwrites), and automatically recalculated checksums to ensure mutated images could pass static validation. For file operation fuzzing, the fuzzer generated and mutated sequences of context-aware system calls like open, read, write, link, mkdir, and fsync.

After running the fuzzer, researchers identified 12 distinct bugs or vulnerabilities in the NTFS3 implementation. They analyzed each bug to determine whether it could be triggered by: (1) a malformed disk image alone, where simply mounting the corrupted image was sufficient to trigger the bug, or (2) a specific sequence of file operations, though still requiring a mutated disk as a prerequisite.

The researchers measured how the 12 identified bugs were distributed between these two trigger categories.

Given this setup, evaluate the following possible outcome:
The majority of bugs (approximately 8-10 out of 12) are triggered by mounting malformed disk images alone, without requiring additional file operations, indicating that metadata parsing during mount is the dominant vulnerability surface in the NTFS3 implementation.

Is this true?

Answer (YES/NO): YES